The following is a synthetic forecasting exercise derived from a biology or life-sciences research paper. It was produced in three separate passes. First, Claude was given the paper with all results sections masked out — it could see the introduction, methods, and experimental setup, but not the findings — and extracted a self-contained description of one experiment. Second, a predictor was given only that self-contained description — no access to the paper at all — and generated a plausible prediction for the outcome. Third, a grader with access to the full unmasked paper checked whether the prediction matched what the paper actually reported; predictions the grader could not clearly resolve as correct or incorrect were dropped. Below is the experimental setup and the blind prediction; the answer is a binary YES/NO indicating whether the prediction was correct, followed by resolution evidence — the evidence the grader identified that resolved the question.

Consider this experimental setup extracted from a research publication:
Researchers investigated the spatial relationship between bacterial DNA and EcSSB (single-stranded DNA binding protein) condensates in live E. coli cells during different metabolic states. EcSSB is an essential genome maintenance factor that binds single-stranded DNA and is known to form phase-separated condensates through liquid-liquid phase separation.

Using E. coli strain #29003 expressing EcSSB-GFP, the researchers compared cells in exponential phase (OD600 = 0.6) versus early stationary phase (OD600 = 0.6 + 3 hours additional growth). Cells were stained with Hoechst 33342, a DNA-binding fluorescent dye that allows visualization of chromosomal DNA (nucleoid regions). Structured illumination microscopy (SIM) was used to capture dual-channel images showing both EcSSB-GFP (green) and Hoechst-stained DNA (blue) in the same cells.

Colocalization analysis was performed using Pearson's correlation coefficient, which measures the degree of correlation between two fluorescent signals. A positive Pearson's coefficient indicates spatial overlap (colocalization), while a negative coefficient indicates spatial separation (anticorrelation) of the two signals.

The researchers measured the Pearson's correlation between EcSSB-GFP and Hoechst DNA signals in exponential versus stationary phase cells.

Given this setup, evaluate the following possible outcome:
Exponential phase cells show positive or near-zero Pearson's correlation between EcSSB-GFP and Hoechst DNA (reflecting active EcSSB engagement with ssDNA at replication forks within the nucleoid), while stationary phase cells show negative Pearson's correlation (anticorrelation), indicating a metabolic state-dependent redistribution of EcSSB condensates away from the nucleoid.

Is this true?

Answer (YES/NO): NO